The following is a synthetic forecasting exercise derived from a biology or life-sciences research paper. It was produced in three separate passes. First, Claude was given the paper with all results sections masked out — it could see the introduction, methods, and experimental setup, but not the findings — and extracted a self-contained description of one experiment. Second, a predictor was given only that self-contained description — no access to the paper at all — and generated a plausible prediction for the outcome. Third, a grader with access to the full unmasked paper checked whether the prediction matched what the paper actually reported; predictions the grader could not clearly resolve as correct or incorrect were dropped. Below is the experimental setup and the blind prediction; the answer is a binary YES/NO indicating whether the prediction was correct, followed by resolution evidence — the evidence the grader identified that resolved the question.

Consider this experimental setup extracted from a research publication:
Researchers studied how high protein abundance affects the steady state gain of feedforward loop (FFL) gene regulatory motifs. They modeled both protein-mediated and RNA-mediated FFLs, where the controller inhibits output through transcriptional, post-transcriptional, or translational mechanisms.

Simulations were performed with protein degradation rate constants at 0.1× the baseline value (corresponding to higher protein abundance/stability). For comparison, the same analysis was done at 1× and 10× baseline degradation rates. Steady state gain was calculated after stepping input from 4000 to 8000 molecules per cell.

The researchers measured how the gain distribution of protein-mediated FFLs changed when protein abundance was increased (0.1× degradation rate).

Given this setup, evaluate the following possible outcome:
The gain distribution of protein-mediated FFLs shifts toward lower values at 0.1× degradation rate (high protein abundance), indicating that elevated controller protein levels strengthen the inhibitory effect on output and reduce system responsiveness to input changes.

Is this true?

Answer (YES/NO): YES